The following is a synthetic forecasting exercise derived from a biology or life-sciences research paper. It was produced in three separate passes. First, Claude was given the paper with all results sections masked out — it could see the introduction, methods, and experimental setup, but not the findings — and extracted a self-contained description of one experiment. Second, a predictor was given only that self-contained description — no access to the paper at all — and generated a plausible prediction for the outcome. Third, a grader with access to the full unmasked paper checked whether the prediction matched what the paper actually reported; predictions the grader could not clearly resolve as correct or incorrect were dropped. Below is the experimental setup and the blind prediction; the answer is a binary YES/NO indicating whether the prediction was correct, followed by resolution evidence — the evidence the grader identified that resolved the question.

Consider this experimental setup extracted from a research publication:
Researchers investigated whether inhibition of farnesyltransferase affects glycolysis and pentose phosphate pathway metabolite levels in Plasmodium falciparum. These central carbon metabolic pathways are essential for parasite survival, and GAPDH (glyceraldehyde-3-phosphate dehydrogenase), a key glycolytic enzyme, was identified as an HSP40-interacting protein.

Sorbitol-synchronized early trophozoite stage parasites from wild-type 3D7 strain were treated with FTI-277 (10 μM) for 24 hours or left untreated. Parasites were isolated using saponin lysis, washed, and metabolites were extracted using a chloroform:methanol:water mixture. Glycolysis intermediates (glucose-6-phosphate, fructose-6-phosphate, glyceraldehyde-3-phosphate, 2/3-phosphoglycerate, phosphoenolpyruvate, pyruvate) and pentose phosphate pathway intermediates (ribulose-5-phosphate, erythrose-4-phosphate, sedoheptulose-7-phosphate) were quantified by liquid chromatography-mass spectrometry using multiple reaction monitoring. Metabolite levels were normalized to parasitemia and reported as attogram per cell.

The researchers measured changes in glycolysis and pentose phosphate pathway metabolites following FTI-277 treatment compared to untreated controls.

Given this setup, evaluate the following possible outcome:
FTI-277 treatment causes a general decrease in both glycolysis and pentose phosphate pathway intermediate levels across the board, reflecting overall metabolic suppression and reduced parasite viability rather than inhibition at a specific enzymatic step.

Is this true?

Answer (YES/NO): NO